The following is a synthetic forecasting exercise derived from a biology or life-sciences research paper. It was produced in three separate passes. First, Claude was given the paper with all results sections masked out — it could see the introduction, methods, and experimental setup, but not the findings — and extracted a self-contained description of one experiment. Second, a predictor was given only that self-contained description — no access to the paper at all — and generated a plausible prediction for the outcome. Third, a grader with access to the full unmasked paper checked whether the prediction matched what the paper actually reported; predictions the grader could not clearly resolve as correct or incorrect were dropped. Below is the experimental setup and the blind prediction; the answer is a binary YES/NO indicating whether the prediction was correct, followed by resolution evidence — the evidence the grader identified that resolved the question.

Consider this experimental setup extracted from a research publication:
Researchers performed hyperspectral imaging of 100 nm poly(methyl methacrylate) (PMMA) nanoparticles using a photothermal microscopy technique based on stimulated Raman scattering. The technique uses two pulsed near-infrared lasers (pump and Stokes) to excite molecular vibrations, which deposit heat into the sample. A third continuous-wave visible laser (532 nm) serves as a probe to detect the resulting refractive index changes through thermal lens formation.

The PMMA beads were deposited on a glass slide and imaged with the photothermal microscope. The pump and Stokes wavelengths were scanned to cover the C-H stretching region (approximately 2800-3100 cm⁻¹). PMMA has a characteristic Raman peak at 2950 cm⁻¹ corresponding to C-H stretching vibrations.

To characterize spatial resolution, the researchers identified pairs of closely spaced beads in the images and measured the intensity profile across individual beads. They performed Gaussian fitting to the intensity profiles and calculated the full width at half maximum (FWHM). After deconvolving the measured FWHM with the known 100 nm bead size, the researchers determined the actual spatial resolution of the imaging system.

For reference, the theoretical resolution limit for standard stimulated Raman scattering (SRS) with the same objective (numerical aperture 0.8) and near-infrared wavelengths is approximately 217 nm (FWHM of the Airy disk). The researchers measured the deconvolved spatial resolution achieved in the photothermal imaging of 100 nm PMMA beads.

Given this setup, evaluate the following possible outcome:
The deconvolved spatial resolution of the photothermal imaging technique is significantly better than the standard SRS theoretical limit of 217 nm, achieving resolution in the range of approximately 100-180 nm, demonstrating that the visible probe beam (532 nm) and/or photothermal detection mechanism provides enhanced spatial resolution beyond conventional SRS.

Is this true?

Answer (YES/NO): NO